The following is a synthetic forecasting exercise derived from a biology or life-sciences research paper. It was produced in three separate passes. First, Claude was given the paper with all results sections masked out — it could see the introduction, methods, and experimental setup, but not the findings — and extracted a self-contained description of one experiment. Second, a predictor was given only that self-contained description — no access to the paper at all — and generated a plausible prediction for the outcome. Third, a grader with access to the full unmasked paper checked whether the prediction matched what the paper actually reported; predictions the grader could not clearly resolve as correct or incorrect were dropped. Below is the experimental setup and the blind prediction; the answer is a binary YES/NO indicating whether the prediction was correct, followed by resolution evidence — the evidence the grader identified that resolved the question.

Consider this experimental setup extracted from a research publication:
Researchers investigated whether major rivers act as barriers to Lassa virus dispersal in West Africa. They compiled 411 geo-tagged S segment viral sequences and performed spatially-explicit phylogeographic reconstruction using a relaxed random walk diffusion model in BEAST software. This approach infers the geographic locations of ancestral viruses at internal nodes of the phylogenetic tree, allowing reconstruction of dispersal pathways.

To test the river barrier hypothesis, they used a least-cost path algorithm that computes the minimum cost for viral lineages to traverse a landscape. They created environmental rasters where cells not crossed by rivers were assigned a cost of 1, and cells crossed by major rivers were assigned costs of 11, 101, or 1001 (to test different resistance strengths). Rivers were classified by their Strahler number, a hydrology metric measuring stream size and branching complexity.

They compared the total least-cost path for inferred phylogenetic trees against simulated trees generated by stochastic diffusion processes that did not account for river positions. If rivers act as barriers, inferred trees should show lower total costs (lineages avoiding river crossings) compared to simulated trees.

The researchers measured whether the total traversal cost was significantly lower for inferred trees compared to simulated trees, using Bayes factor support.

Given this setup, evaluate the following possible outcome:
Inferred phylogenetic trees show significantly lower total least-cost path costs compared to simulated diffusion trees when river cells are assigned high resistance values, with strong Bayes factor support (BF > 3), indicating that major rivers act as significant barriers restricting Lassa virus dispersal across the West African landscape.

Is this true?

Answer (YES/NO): NO